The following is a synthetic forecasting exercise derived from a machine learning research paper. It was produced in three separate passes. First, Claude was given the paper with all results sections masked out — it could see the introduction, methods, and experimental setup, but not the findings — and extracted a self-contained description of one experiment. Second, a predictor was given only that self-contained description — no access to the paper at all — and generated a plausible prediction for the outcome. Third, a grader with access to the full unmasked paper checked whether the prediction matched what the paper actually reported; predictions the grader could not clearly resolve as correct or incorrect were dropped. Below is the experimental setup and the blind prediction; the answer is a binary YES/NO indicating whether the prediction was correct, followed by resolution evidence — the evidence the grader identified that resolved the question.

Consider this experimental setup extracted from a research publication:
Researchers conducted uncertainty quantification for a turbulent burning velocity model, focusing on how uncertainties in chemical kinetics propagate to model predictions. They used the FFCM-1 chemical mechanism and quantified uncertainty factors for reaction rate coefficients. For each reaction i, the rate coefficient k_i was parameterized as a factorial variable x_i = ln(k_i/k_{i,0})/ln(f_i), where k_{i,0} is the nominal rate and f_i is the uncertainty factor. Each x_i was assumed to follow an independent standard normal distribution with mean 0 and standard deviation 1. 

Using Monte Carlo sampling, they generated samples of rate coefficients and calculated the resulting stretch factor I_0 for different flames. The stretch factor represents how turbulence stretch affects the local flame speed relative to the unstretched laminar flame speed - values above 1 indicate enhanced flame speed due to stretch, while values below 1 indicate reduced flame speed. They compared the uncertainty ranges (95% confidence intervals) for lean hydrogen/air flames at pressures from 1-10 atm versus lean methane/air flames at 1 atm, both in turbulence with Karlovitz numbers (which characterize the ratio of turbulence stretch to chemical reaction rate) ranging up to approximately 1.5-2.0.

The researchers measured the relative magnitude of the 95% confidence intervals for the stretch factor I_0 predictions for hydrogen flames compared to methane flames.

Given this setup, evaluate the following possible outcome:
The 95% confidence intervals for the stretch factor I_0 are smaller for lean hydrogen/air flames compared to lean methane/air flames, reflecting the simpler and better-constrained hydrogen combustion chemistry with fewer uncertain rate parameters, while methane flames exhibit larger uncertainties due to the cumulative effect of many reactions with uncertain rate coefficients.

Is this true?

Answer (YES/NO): NO